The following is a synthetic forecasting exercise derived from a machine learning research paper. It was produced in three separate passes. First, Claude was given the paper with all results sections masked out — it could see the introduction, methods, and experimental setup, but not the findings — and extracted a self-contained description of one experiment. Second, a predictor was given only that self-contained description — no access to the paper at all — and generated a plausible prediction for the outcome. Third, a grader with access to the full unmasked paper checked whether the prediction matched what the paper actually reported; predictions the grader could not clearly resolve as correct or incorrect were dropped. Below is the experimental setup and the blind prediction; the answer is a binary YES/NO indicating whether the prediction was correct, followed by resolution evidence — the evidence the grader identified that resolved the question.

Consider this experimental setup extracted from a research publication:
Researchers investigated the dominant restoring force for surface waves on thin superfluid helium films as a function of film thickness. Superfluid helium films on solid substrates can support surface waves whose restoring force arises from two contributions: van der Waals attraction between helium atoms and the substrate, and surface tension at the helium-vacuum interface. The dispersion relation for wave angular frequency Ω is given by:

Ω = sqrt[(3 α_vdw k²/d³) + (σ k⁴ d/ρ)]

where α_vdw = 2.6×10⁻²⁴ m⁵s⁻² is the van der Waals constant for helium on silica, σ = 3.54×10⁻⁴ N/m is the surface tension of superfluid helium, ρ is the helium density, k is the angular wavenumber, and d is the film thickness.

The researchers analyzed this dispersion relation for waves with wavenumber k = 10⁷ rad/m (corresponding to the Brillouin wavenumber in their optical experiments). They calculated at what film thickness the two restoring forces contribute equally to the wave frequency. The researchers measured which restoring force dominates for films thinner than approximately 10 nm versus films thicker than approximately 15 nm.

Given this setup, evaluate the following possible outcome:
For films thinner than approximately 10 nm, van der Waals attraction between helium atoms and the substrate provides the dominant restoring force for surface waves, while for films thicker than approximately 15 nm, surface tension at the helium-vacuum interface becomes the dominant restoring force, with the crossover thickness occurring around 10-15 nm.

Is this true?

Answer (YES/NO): YES